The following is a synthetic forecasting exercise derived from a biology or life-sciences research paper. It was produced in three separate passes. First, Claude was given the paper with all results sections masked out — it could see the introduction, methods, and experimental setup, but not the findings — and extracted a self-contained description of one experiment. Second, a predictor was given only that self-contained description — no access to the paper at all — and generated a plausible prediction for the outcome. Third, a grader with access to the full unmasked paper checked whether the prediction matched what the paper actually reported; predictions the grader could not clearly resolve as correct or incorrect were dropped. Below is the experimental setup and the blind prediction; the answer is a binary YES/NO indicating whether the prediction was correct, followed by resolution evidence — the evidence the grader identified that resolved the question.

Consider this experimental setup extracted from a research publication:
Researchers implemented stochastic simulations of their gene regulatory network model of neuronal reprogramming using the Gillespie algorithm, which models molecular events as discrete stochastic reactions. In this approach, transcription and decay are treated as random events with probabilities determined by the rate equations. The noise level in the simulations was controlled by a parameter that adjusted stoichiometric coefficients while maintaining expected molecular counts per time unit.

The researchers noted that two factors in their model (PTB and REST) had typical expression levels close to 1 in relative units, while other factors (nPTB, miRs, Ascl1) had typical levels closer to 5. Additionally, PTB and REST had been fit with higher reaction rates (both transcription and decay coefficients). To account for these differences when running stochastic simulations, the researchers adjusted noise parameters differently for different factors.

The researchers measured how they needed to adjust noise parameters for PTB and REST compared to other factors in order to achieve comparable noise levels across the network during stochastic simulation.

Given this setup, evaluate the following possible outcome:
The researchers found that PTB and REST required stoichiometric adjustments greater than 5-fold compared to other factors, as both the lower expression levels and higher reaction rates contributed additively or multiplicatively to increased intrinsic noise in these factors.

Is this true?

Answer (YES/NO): YES